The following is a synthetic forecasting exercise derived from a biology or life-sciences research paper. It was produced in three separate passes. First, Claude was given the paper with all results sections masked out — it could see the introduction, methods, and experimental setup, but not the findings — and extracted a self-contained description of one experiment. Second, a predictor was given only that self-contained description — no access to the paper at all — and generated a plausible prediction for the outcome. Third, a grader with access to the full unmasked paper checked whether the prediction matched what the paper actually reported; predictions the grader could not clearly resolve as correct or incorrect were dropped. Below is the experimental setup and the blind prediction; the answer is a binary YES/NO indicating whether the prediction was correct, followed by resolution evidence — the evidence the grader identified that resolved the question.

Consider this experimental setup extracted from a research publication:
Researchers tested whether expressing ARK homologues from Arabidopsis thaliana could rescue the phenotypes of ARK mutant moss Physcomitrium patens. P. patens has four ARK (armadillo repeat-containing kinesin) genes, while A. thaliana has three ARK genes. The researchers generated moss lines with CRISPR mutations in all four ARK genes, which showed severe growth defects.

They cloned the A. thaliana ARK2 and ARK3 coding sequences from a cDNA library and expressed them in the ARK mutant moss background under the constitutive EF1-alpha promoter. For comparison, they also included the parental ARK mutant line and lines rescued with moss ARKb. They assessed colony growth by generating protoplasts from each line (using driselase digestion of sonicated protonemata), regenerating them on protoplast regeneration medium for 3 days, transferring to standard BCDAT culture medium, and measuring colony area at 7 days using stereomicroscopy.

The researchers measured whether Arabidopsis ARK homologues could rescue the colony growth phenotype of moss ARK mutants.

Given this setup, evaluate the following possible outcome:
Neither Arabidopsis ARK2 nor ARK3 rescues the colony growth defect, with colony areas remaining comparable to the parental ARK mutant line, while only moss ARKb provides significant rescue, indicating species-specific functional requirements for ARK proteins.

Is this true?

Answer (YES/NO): NO